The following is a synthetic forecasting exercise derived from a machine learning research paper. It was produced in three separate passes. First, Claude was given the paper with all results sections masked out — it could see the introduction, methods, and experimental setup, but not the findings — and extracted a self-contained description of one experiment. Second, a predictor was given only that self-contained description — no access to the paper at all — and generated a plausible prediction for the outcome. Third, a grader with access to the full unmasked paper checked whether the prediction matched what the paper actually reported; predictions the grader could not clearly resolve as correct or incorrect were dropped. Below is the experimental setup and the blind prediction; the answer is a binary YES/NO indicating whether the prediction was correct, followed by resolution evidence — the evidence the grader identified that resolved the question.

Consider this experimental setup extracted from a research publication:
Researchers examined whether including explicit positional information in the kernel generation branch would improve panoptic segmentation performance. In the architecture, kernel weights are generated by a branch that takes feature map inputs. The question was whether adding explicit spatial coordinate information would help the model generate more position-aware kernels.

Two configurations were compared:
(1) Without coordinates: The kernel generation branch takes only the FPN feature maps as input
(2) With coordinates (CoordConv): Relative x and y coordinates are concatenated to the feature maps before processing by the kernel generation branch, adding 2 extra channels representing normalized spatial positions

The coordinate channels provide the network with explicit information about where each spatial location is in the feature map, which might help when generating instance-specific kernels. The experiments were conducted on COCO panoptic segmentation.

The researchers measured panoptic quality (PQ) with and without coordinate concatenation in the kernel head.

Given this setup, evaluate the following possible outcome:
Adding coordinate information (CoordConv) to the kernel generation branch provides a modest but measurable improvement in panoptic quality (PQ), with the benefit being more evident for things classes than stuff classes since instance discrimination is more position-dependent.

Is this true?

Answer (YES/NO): NO